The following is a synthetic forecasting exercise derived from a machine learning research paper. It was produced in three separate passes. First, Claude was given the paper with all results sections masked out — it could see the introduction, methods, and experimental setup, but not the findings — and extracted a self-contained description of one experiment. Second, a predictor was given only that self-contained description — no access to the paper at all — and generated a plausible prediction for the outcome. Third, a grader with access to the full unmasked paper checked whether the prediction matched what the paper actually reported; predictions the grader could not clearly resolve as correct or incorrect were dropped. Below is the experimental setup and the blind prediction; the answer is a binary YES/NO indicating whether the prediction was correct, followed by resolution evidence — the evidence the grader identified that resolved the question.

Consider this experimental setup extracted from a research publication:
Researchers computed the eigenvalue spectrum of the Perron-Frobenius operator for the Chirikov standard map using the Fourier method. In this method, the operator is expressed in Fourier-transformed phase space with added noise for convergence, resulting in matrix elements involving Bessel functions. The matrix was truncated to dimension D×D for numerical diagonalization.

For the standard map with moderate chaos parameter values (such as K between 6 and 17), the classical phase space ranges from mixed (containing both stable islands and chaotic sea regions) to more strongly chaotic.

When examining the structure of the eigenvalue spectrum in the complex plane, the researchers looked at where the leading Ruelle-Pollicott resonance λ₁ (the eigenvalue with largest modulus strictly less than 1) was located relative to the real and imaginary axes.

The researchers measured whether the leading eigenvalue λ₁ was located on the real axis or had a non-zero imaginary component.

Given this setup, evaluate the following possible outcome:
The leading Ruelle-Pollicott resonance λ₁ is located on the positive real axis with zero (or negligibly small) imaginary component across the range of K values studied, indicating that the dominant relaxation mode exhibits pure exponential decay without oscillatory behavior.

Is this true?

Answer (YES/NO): YES